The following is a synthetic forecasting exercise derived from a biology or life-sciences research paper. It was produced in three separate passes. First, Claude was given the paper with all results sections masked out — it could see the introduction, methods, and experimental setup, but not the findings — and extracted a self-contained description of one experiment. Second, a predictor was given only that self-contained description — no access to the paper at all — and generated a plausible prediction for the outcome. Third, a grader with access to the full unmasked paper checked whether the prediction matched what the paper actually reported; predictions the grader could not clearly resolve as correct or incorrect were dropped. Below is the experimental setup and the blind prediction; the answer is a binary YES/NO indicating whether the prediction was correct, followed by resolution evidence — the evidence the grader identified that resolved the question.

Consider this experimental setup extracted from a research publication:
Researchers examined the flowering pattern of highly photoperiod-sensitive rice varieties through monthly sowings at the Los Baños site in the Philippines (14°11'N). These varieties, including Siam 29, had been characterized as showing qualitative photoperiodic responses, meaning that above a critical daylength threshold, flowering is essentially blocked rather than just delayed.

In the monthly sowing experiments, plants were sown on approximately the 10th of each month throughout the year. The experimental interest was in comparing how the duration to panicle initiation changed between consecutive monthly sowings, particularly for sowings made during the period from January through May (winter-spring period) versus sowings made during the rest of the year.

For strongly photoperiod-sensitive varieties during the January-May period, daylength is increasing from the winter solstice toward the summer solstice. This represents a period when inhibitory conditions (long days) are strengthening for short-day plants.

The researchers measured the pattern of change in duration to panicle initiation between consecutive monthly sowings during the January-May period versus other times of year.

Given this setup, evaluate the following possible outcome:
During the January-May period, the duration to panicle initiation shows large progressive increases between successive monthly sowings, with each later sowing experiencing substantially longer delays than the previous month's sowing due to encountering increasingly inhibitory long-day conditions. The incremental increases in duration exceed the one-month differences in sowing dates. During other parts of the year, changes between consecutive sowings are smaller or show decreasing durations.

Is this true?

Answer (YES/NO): NO